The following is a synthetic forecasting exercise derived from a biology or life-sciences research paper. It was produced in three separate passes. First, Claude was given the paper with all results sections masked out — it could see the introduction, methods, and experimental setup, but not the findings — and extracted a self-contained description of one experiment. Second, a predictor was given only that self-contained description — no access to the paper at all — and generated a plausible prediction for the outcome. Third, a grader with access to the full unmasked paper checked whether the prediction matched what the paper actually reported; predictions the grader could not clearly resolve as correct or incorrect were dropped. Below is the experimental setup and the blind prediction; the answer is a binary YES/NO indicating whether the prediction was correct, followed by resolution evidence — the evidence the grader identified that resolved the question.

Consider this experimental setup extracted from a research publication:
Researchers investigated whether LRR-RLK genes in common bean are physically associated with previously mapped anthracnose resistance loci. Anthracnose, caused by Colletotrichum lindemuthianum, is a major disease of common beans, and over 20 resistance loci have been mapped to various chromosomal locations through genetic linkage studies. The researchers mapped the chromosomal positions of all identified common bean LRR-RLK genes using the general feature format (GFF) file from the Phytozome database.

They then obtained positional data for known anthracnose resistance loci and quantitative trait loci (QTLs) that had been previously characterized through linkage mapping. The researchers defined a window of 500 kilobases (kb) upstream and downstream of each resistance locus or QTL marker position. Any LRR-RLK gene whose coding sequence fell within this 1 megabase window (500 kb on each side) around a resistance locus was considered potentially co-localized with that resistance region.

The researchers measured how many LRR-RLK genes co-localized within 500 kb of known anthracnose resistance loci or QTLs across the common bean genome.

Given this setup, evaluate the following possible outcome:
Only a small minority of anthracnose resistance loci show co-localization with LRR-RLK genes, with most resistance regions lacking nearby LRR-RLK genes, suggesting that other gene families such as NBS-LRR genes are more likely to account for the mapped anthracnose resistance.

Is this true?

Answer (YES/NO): NO